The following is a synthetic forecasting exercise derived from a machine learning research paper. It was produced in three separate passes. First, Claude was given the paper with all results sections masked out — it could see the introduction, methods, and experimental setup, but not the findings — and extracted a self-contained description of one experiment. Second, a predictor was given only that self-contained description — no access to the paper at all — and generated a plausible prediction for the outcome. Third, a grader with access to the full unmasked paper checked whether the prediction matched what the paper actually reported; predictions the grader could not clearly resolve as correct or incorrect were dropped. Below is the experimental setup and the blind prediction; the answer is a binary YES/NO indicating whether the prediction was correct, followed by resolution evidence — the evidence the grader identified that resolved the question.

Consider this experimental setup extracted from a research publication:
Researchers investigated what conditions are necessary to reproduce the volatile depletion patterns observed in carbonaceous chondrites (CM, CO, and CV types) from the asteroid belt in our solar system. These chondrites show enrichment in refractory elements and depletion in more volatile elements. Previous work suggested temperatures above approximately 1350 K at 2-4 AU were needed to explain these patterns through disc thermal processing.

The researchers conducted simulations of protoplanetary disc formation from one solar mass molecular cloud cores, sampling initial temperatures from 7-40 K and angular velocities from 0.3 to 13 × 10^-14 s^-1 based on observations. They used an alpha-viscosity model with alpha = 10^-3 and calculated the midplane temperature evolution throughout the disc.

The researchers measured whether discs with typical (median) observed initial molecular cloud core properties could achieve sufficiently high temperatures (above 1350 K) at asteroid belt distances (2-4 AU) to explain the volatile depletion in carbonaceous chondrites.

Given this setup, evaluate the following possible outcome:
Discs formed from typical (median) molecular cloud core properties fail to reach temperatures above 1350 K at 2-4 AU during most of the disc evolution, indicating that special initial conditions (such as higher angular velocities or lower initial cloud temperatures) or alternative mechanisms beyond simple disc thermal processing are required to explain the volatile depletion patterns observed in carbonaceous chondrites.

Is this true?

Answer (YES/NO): NO